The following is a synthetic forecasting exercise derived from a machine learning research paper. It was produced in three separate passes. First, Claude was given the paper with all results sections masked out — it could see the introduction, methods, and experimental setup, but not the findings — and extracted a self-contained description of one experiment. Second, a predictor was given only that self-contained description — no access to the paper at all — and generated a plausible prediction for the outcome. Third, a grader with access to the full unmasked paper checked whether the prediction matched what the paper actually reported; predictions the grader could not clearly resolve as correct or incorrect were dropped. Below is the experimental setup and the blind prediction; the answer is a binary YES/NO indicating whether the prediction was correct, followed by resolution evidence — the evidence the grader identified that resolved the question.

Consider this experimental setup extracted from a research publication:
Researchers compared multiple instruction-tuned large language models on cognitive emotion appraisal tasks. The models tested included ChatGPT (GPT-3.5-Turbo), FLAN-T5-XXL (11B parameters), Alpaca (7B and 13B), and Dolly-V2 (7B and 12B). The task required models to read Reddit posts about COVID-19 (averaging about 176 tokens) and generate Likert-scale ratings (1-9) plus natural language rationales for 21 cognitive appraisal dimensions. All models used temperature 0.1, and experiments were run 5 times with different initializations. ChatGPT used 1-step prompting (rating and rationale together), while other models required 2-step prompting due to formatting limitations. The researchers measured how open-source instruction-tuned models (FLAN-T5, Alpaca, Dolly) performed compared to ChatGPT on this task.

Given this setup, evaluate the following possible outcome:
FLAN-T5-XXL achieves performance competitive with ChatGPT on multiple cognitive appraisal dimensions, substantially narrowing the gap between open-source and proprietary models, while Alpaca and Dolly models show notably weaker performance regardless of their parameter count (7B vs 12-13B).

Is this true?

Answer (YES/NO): NO